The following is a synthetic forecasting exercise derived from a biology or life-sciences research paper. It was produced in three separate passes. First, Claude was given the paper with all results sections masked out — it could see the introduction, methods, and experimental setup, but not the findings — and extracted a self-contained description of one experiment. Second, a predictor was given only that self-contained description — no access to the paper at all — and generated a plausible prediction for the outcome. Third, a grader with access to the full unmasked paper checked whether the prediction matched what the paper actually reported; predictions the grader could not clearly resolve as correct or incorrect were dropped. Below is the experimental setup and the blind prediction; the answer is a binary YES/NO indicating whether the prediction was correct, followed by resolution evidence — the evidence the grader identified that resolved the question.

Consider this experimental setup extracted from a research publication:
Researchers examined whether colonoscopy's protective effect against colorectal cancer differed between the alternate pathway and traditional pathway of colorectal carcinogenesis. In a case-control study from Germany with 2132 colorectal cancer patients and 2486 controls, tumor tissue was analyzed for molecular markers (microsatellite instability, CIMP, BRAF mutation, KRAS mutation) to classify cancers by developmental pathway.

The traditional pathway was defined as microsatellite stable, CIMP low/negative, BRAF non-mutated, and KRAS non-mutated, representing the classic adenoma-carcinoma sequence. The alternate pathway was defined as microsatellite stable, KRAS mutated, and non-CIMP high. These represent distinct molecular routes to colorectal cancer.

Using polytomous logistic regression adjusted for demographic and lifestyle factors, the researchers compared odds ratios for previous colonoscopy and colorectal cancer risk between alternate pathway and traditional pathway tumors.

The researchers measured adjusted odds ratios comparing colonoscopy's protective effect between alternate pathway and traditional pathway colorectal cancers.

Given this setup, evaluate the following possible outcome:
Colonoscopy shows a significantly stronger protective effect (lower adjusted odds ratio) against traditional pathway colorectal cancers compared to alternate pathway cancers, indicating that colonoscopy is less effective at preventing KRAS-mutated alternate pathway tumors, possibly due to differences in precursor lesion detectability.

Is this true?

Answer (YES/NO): NO